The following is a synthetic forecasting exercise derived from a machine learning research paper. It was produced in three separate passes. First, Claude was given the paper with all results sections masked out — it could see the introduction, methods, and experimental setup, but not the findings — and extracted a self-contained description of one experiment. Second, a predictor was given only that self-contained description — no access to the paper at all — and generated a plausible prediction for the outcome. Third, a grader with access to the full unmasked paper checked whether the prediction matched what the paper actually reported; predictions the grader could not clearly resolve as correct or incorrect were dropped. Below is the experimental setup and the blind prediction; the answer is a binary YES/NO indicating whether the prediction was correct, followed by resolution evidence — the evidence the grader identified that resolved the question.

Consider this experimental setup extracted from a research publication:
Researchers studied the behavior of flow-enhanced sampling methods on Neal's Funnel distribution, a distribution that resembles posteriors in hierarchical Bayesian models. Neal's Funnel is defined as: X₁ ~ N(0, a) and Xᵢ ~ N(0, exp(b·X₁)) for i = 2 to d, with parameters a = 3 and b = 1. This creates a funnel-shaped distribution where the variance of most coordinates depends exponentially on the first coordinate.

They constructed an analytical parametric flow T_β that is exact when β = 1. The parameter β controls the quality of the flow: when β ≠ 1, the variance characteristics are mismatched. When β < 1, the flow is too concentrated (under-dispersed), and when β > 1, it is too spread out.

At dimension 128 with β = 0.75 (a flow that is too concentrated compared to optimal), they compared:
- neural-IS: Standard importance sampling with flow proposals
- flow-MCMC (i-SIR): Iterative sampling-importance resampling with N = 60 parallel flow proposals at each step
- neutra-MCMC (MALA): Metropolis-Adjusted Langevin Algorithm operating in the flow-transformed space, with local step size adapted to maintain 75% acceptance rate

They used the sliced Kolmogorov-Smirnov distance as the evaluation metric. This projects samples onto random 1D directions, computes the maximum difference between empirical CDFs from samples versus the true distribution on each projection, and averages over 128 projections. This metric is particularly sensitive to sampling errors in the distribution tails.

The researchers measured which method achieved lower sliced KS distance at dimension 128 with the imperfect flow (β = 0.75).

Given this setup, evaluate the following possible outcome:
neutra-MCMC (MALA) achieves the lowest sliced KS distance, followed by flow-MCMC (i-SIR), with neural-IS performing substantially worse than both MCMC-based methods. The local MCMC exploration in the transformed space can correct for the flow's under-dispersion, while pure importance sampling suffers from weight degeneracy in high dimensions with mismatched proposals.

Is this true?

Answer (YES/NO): NO